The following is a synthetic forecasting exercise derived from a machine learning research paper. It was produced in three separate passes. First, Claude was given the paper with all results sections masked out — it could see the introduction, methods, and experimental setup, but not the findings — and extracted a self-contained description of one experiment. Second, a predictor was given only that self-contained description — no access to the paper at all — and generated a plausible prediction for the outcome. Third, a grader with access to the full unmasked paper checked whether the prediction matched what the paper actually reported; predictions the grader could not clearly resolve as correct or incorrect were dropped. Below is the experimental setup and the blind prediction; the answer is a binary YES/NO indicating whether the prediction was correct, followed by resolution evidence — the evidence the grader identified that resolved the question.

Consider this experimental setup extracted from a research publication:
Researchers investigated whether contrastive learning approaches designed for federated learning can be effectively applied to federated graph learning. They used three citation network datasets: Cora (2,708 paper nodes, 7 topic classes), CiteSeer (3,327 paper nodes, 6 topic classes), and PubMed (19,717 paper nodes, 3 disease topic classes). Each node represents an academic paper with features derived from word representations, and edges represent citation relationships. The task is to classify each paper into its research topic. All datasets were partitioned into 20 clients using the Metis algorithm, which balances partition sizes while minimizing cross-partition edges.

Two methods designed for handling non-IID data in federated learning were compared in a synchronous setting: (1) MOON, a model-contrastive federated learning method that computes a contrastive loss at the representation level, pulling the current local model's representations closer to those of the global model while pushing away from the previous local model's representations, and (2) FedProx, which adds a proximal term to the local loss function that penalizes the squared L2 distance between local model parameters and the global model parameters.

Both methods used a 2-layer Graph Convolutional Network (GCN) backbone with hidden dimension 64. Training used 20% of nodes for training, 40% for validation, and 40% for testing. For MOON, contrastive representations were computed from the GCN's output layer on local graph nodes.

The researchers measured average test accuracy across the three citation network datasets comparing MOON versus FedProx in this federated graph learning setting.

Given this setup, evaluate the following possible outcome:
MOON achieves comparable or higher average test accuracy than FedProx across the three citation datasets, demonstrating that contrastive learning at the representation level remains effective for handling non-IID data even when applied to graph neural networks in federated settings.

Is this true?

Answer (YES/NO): YES